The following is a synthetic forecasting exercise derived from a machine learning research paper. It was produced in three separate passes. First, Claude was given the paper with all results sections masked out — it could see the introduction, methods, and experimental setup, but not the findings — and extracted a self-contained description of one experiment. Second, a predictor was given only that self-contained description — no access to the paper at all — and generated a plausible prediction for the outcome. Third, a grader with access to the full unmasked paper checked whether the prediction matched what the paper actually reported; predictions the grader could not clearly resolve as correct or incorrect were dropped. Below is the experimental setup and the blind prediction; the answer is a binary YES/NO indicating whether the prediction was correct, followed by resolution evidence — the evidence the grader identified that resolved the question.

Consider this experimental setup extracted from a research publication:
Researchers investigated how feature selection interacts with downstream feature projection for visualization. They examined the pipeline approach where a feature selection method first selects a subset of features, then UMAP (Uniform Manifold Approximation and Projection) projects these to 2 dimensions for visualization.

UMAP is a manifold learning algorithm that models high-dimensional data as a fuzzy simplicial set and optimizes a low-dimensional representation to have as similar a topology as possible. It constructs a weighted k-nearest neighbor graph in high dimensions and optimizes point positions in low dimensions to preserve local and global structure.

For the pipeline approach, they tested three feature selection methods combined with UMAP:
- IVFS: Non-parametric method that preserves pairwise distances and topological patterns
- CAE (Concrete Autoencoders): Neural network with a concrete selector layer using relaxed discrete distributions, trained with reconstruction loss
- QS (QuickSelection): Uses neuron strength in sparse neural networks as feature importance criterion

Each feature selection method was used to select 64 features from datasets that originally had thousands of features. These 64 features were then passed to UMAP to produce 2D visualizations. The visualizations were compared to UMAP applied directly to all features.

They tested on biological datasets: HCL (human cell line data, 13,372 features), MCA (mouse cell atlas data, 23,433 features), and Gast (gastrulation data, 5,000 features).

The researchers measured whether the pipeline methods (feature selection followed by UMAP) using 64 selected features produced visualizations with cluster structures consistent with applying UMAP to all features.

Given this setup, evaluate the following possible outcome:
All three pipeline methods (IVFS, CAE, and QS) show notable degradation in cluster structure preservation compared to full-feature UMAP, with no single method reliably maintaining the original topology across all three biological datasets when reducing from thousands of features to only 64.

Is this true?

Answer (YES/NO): YES